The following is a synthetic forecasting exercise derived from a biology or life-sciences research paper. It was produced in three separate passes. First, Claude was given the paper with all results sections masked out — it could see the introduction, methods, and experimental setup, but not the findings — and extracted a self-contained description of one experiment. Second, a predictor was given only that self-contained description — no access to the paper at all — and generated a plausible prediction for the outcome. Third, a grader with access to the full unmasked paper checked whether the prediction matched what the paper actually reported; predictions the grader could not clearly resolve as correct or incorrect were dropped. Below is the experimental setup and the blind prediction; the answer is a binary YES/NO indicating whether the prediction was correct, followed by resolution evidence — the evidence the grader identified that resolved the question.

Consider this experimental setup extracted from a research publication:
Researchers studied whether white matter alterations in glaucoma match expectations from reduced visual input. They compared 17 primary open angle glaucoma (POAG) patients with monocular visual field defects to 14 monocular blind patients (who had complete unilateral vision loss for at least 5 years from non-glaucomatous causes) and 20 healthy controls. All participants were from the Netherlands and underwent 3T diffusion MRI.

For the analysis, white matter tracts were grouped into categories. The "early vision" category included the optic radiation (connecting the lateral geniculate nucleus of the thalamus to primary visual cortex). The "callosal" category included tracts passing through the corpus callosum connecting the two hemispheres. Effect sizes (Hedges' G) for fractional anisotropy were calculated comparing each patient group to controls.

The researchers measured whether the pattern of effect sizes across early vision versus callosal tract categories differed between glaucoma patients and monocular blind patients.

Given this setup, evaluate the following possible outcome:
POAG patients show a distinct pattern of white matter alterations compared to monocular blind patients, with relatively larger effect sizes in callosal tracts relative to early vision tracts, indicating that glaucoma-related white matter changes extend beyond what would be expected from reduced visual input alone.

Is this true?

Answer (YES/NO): NO